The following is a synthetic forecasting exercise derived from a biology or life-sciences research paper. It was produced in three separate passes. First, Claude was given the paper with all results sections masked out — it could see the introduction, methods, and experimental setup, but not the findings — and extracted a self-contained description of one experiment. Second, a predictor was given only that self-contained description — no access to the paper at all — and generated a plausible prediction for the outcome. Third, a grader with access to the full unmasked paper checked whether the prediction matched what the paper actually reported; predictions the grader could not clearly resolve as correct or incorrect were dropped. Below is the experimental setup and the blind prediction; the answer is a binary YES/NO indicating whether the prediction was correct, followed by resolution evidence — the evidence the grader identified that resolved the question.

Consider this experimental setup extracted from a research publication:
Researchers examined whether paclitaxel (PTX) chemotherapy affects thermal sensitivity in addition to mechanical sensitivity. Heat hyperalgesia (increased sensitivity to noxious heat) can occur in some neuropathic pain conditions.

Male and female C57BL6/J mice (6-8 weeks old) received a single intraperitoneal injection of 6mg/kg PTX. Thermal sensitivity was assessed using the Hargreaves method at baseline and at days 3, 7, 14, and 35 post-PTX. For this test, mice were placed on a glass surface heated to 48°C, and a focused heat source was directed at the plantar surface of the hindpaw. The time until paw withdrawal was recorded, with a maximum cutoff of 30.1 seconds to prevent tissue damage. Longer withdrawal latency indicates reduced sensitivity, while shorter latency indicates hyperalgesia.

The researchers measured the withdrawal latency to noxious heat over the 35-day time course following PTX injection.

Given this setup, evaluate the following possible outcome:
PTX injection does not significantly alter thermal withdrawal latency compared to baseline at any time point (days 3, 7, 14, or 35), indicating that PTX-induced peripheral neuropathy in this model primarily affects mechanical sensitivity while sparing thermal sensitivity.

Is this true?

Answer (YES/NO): NO